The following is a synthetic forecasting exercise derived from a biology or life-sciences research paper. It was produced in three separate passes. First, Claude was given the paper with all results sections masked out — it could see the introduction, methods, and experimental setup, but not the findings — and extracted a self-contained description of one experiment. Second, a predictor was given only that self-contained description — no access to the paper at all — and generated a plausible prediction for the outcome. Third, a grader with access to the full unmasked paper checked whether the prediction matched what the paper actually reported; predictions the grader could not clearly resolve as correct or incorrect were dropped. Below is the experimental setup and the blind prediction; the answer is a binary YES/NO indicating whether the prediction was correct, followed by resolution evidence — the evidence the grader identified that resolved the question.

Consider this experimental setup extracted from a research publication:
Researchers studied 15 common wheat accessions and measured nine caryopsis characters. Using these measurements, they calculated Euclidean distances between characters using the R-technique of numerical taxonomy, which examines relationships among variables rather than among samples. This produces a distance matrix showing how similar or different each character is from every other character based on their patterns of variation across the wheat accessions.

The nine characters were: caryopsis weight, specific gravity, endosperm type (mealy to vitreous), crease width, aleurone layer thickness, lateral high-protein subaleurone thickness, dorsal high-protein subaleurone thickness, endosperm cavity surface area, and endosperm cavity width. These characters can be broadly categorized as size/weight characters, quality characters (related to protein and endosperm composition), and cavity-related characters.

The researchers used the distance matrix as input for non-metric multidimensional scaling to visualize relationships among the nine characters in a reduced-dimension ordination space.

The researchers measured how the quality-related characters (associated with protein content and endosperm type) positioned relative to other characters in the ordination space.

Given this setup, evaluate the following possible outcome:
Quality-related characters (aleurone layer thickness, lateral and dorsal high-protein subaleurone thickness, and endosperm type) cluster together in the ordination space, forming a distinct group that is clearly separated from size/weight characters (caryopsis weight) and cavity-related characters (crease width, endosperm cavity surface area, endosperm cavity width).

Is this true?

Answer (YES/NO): NO